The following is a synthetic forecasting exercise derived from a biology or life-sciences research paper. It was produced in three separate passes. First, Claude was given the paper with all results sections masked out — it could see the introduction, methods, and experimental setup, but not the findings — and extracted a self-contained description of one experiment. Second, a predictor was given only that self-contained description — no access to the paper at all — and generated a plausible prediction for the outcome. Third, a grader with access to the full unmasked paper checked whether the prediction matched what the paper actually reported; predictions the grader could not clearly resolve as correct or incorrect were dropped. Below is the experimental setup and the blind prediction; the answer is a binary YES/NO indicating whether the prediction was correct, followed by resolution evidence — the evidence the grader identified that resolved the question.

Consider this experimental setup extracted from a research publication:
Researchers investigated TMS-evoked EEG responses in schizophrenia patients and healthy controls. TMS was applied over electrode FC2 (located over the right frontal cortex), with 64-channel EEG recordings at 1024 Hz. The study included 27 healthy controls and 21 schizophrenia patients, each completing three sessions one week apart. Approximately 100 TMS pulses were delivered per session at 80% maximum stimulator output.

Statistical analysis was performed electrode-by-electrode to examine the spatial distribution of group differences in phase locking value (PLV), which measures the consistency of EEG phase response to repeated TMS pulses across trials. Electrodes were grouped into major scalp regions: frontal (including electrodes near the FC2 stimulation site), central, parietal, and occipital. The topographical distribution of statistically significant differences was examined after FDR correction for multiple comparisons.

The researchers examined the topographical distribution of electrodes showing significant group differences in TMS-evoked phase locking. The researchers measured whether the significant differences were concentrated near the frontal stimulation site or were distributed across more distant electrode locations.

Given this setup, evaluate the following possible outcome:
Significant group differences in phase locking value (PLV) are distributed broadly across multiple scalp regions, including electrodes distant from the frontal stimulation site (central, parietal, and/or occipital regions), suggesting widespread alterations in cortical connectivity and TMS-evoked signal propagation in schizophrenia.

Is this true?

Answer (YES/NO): YES